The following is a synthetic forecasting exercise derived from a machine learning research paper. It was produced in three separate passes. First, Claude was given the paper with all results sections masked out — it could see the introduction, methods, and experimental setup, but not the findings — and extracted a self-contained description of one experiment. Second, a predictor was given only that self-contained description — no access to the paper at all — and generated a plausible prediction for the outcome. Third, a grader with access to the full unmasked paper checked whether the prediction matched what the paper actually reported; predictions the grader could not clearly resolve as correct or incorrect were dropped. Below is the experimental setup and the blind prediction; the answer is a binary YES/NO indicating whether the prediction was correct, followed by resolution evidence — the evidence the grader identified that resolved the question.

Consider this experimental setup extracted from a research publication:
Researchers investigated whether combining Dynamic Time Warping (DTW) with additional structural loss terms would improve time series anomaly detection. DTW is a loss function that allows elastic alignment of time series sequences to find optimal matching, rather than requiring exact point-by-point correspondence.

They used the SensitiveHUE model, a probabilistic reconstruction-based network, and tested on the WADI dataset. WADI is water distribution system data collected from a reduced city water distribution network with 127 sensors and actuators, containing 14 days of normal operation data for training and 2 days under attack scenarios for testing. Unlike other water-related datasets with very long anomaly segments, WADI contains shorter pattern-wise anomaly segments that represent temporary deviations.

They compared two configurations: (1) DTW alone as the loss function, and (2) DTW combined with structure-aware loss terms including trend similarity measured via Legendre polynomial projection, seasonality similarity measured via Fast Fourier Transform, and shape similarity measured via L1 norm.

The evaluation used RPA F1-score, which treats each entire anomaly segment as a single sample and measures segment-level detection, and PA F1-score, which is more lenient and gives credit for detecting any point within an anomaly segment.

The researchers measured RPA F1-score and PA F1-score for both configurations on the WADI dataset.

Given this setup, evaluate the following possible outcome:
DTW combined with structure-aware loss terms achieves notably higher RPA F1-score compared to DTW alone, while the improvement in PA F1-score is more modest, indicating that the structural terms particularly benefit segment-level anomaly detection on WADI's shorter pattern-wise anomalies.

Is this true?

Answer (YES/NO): NO